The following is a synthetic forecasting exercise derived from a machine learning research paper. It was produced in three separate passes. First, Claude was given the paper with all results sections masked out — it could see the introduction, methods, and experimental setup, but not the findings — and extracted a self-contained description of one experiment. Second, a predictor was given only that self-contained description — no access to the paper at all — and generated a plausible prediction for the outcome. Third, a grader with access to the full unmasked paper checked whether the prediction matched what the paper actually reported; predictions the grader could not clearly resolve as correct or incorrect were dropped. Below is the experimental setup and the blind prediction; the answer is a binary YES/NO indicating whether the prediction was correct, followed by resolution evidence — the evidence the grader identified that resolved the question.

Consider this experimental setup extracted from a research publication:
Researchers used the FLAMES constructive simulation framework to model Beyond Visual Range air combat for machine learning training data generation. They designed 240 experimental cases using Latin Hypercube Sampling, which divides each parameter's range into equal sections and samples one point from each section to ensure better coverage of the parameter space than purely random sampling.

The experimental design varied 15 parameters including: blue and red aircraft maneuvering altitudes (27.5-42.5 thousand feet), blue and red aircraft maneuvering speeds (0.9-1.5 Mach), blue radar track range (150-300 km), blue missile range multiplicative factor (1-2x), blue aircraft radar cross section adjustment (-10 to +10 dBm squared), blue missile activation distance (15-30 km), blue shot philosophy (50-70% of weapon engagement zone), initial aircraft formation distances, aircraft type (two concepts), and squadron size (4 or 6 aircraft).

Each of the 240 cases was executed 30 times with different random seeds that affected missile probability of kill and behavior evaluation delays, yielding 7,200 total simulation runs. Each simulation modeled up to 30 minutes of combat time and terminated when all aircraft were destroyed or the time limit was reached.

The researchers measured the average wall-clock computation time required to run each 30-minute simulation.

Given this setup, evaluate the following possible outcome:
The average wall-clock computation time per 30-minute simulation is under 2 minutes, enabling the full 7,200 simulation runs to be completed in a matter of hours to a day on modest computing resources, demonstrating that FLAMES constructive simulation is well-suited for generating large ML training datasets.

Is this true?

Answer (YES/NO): YES